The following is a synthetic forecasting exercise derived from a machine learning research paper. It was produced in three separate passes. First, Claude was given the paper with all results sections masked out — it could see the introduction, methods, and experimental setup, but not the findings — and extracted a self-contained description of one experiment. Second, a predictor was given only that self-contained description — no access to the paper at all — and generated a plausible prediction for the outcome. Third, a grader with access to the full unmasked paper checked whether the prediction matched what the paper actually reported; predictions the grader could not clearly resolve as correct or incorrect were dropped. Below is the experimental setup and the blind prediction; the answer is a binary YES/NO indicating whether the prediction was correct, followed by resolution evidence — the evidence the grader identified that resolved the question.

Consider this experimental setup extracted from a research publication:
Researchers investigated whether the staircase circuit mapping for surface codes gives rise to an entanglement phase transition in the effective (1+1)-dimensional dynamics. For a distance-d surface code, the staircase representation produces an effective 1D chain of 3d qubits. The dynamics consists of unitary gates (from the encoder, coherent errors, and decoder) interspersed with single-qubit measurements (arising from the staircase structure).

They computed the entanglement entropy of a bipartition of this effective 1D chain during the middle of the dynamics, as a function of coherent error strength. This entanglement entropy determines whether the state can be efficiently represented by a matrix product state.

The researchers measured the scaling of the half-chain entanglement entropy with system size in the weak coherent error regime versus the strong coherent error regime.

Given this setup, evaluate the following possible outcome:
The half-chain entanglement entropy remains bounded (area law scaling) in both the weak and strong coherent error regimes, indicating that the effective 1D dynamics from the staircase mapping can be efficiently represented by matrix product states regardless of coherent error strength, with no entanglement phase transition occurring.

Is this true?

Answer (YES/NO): NO